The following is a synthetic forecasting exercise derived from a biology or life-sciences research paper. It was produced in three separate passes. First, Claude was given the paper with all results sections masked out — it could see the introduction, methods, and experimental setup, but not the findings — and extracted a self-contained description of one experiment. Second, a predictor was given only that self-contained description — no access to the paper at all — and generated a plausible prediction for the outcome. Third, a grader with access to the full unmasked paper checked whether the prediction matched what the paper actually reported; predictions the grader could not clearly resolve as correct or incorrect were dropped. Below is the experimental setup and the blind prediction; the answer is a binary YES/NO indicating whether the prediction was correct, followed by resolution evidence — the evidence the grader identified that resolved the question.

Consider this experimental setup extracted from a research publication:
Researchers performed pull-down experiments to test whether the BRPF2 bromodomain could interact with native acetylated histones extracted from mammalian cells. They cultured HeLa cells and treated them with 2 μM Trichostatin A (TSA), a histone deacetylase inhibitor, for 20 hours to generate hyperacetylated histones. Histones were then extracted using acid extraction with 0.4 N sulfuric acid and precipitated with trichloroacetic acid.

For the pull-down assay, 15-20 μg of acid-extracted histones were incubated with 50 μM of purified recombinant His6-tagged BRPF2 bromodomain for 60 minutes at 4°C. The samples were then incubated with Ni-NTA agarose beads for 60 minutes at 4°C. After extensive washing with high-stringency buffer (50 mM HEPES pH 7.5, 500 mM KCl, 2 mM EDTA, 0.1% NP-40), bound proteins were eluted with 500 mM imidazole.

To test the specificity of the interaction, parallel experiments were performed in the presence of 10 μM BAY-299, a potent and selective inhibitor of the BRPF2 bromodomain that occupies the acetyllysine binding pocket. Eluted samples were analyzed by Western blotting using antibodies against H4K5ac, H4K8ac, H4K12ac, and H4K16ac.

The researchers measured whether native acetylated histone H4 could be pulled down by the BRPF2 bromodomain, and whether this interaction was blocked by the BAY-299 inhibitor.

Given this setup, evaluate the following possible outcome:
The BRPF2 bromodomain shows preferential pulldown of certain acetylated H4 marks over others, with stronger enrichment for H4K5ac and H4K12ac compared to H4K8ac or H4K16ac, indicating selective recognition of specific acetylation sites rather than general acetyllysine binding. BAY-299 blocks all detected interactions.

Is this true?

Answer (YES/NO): NO